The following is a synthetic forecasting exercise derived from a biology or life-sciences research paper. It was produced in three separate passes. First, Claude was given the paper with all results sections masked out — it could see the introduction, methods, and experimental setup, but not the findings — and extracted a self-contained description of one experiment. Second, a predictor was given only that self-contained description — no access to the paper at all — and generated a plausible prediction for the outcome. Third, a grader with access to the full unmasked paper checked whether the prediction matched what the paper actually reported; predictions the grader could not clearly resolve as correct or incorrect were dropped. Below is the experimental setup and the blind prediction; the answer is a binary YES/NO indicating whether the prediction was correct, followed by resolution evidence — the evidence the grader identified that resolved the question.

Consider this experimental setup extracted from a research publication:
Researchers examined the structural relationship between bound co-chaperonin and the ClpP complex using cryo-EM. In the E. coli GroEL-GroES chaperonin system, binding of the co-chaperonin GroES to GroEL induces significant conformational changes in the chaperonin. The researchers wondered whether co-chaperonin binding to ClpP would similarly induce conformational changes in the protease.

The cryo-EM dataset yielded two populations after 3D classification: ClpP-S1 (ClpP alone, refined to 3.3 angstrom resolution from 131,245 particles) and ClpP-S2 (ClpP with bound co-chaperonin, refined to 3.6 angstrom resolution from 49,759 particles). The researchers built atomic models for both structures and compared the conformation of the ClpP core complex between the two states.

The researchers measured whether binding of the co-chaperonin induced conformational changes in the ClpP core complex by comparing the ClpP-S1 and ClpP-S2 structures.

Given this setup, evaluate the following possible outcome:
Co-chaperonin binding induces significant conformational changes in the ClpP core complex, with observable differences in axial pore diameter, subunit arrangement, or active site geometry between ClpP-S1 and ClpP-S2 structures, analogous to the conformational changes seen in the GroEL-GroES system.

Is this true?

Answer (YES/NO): NO